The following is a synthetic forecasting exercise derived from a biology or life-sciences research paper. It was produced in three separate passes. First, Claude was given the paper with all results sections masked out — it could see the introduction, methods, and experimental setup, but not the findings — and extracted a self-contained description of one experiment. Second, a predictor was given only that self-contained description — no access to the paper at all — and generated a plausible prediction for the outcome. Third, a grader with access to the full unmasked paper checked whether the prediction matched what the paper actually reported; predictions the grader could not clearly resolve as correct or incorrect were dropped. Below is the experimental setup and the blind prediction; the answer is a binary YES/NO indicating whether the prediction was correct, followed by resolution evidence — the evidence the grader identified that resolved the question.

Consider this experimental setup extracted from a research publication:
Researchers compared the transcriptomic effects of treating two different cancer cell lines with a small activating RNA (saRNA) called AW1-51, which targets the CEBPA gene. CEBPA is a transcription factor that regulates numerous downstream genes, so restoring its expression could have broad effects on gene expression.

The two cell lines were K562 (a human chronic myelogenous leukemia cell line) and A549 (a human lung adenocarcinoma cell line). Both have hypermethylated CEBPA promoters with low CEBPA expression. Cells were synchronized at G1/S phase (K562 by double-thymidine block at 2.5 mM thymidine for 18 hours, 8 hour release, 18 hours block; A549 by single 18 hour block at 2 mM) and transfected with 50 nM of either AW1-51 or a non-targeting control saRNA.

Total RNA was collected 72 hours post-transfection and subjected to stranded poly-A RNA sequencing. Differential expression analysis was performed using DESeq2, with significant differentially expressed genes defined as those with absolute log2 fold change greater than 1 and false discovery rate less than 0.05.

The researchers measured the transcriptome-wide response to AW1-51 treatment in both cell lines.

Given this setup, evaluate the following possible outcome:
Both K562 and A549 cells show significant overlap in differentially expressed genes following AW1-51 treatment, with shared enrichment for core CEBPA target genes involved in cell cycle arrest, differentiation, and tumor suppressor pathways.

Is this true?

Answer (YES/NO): NO